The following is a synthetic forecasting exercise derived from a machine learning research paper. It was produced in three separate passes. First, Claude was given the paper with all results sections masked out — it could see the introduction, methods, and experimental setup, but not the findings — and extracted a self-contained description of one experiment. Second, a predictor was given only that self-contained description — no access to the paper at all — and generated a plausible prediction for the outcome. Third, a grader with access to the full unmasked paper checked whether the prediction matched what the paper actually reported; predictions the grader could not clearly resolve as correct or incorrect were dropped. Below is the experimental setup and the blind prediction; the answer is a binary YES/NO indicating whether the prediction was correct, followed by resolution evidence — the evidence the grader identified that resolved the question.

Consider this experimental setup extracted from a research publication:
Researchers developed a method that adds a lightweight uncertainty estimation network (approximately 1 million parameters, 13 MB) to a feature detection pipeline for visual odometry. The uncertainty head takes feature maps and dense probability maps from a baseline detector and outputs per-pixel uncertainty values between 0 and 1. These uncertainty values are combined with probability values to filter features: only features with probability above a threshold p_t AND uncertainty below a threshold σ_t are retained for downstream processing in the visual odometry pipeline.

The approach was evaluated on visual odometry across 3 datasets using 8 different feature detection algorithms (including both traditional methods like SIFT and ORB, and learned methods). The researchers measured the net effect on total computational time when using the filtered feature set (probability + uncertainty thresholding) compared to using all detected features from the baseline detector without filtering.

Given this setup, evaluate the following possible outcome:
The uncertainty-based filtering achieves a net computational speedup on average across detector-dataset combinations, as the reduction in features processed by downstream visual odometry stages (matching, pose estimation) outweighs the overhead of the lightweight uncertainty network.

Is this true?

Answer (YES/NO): YES